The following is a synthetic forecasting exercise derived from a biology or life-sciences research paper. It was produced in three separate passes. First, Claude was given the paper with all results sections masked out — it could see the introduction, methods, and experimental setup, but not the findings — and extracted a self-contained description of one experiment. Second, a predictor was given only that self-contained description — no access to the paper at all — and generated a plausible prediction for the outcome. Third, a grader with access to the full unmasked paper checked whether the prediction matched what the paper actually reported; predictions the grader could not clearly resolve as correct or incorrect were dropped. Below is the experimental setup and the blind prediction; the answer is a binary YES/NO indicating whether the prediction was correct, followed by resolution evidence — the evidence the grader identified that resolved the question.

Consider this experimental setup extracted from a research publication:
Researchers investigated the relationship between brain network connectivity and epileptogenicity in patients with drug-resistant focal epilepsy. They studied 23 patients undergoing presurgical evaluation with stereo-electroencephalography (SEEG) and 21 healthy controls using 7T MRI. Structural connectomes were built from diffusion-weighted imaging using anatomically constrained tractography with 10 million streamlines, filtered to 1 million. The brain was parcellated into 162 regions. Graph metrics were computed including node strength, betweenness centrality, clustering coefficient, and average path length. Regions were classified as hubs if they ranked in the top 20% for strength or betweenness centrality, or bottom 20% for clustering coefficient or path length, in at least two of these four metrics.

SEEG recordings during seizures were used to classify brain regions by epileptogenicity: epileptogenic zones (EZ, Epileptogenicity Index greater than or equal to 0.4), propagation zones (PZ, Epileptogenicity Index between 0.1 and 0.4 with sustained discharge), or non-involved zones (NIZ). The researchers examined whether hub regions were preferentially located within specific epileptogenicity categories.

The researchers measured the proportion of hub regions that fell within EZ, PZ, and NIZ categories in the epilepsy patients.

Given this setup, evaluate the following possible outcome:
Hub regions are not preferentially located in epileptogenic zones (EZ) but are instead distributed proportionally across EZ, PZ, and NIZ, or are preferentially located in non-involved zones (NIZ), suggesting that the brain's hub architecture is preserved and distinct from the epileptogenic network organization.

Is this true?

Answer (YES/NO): YES